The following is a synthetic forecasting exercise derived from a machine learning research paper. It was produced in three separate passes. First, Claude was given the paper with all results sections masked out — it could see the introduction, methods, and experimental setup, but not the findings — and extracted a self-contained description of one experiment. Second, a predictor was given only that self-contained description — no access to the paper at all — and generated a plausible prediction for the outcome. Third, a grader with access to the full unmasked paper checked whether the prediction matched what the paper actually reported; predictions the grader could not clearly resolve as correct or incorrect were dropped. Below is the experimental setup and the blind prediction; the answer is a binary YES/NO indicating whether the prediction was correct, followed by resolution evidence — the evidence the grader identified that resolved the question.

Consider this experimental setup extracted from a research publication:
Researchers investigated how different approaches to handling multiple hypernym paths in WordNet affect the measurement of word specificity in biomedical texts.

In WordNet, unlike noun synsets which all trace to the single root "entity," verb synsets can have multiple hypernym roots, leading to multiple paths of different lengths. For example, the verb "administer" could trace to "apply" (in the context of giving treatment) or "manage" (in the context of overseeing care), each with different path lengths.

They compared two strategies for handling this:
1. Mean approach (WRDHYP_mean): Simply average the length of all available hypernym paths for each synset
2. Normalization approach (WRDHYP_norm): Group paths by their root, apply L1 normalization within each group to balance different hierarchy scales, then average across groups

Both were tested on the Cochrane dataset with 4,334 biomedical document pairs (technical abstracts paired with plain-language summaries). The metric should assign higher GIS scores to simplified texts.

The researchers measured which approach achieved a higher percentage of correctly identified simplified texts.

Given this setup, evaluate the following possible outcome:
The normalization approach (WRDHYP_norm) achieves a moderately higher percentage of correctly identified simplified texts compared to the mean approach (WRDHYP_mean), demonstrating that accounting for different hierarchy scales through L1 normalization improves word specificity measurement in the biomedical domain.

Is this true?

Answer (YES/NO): NO